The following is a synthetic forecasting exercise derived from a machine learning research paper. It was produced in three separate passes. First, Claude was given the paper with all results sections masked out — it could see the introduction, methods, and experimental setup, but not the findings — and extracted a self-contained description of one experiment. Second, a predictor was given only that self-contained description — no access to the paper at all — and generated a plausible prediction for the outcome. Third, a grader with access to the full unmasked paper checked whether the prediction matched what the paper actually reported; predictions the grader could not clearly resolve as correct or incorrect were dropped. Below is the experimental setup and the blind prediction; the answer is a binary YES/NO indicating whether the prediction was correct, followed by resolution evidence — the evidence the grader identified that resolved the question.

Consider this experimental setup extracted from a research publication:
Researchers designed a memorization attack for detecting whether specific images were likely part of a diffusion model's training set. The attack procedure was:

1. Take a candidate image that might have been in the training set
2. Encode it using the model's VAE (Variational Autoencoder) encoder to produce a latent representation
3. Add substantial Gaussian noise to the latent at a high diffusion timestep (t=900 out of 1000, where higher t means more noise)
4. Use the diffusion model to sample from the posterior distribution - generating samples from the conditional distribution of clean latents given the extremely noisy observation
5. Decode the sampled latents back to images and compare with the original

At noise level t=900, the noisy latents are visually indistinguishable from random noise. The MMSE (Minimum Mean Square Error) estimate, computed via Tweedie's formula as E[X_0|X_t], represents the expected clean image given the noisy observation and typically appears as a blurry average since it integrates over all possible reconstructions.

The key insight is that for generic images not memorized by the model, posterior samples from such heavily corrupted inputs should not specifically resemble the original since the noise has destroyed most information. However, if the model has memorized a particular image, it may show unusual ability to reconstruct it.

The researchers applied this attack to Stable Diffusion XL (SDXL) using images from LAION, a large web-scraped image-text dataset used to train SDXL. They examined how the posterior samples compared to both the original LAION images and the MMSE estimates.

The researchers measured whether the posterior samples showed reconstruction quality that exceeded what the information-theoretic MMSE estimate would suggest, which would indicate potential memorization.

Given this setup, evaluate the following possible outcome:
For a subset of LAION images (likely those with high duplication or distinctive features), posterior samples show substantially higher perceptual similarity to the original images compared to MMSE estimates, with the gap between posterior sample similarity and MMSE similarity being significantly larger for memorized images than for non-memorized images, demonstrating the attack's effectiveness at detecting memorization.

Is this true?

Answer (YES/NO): NO